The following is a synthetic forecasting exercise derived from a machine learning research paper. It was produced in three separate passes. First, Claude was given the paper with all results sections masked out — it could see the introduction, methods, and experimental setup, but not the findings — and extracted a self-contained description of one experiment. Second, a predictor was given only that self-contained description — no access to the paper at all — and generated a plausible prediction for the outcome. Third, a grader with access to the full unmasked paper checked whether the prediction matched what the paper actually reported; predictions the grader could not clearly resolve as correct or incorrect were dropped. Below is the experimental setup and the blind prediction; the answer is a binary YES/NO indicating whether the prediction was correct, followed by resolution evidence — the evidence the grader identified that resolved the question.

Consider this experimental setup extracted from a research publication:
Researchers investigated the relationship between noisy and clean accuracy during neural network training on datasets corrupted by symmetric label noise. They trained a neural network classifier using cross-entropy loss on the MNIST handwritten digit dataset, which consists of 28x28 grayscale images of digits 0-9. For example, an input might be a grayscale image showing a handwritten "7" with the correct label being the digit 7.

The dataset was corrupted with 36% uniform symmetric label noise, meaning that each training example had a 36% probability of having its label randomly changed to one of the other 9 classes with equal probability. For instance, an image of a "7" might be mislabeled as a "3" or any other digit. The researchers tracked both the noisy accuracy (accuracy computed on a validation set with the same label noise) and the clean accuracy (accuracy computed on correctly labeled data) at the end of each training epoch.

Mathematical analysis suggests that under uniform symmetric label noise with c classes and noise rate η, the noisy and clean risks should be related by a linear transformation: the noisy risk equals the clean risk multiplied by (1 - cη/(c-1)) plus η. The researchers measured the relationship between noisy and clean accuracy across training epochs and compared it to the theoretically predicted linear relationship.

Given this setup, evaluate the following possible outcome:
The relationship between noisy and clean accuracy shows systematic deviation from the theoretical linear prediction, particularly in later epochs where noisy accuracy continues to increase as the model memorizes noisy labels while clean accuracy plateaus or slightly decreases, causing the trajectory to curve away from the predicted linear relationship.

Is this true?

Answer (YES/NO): NO